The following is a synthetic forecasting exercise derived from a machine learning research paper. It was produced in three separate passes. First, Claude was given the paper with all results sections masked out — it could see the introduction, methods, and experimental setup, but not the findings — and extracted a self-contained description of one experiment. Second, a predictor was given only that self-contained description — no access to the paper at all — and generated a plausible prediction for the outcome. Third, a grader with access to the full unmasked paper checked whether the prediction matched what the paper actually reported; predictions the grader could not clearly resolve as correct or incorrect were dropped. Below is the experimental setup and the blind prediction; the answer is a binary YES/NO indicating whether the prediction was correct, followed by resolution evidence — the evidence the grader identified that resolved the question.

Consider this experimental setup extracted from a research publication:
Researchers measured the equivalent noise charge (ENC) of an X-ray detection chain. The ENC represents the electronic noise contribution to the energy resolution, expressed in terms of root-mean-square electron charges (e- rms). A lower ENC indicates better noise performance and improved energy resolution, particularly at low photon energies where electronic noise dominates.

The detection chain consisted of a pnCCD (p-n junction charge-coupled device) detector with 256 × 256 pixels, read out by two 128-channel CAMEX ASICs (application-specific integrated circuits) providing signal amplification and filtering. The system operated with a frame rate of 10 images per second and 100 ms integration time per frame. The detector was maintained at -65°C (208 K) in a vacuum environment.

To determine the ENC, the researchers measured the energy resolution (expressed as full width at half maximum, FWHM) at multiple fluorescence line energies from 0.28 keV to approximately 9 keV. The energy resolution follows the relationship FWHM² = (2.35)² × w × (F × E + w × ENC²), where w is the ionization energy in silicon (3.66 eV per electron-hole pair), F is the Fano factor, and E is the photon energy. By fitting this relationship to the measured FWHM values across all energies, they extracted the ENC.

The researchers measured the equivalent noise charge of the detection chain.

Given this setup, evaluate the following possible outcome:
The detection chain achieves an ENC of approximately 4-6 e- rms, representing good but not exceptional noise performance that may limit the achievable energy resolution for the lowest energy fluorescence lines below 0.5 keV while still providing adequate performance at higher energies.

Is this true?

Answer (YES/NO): YES